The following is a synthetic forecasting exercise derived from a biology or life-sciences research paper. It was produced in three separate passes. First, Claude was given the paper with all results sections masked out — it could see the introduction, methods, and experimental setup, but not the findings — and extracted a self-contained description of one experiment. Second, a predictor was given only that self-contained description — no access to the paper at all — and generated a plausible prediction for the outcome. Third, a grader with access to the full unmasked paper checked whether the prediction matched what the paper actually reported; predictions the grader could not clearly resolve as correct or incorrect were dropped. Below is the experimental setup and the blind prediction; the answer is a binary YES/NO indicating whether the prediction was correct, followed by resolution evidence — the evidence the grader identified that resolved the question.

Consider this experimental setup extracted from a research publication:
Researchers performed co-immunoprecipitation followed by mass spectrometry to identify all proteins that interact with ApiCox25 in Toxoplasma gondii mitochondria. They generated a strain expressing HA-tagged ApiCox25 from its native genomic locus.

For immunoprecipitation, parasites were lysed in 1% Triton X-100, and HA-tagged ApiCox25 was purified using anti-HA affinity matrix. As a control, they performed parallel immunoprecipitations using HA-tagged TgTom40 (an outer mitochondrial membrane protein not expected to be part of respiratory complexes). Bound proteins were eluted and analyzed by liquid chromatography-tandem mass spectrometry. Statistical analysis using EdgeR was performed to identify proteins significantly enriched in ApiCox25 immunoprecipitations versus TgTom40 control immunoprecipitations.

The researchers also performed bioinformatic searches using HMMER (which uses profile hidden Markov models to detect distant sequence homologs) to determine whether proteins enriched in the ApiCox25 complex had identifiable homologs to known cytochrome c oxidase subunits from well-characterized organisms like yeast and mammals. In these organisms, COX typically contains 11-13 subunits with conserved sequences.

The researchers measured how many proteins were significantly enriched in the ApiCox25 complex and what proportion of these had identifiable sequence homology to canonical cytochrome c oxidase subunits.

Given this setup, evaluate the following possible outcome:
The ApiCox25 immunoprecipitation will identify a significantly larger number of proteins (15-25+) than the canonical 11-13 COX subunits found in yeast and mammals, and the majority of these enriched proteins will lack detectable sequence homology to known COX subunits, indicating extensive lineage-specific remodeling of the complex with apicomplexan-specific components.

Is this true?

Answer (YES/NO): NO